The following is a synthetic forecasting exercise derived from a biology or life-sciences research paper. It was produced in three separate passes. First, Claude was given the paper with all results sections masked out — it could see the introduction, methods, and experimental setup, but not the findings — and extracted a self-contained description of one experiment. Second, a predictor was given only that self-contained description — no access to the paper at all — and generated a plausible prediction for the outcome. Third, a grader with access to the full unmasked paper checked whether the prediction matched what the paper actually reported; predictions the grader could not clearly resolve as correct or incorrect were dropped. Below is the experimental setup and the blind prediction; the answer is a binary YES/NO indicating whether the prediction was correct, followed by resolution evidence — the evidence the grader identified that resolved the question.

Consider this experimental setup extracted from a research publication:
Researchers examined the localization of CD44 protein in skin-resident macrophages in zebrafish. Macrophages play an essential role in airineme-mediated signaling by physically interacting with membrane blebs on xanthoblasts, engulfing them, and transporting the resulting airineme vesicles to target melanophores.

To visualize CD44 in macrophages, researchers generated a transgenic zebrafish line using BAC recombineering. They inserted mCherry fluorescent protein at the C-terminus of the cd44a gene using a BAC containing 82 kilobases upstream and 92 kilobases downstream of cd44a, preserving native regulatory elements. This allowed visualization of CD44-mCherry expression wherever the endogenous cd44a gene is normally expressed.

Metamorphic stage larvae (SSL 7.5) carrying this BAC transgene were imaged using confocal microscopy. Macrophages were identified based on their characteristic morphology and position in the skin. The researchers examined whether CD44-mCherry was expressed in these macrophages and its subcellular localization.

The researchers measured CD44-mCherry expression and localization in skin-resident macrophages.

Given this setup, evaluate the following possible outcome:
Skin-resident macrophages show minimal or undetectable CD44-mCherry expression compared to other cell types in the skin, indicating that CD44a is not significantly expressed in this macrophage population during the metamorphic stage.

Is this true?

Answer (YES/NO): NO